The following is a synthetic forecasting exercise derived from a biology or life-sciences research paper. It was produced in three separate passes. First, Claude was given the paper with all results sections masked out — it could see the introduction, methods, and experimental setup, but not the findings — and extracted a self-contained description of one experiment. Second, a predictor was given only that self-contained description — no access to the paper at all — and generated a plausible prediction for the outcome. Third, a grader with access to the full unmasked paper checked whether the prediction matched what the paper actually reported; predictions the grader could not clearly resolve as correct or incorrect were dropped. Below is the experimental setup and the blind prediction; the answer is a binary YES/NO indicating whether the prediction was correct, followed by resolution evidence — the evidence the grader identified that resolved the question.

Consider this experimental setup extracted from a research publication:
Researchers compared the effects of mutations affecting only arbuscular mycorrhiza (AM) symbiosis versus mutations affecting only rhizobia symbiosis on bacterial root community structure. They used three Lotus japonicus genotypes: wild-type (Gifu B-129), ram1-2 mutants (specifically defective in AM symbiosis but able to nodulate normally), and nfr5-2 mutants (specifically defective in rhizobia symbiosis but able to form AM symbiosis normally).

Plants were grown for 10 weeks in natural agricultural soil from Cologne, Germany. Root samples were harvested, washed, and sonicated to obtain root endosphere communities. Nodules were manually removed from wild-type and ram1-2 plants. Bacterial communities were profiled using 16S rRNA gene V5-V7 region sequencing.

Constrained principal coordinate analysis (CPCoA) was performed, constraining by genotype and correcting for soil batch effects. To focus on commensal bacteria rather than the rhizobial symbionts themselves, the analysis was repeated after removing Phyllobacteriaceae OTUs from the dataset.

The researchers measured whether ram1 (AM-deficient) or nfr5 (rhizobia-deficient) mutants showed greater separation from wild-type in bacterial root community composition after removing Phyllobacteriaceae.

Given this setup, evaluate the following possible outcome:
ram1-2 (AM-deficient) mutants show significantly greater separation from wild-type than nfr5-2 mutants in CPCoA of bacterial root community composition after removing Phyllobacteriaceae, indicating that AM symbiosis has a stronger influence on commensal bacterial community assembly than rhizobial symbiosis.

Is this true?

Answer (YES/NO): NO